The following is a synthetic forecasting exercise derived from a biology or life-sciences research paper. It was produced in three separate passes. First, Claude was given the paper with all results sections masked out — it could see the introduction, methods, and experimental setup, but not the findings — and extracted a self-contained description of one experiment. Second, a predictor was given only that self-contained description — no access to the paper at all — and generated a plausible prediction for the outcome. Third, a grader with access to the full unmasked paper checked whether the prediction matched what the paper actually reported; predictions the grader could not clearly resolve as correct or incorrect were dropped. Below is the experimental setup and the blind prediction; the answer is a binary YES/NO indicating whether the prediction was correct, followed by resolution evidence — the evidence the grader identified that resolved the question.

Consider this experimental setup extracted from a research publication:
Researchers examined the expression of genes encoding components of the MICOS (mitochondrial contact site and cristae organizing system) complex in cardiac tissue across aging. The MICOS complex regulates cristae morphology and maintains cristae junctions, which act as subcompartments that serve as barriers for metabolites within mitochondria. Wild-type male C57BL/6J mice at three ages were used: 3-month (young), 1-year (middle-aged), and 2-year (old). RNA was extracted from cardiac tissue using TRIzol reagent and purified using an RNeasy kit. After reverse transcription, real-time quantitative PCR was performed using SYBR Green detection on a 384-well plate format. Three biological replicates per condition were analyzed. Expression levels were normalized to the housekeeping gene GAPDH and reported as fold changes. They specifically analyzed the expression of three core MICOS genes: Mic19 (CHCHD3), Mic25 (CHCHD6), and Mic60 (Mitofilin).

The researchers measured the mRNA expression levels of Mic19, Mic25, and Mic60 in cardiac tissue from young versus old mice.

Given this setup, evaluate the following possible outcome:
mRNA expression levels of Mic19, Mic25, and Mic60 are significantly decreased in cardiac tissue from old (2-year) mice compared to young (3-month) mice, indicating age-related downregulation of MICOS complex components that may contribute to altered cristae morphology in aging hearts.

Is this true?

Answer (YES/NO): YES